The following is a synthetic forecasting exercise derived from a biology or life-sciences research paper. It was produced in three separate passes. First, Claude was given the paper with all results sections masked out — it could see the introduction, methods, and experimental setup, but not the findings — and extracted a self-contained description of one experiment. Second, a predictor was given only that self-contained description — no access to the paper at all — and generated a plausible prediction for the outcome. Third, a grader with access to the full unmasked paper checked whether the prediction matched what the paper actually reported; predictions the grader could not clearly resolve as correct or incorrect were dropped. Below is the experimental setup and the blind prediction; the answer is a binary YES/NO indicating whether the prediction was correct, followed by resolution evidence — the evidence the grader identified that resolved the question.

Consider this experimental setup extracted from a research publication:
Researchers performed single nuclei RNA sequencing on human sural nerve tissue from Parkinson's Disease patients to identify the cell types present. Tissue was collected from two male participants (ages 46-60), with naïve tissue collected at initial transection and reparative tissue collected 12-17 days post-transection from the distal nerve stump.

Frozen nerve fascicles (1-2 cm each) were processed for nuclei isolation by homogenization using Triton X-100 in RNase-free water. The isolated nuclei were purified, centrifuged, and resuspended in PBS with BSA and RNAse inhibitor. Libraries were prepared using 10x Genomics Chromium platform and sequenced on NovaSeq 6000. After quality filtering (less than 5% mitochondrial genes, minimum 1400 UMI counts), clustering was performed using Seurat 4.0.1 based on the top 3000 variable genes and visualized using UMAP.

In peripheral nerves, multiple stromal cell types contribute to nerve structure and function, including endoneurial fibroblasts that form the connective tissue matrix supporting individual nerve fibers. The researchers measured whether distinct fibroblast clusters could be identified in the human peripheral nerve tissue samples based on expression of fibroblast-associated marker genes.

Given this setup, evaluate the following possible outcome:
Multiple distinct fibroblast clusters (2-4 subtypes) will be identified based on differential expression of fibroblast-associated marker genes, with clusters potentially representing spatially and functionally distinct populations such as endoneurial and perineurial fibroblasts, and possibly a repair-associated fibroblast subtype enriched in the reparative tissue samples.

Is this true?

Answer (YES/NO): YES